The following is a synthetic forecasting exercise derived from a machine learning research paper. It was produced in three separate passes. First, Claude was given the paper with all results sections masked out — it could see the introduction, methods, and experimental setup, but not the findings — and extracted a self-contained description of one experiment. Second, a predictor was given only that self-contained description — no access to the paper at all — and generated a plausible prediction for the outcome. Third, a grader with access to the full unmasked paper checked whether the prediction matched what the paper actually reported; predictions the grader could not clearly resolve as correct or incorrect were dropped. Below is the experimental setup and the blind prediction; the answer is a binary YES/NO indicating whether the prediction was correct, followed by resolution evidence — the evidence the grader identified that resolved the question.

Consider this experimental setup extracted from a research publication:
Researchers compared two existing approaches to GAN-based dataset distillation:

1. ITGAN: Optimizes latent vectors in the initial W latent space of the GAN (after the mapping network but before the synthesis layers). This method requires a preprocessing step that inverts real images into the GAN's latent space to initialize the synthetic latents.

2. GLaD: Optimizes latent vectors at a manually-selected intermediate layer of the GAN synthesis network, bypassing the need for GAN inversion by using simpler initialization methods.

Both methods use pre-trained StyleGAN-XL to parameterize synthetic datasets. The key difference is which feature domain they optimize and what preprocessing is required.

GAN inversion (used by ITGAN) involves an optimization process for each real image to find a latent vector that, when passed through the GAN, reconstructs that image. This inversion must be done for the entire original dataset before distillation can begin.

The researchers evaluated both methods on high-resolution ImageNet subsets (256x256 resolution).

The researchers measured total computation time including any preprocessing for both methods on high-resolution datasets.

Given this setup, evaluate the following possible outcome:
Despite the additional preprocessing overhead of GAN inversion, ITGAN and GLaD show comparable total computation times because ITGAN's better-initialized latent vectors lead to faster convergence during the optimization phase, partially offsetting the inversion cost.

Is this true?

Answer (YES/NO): NO